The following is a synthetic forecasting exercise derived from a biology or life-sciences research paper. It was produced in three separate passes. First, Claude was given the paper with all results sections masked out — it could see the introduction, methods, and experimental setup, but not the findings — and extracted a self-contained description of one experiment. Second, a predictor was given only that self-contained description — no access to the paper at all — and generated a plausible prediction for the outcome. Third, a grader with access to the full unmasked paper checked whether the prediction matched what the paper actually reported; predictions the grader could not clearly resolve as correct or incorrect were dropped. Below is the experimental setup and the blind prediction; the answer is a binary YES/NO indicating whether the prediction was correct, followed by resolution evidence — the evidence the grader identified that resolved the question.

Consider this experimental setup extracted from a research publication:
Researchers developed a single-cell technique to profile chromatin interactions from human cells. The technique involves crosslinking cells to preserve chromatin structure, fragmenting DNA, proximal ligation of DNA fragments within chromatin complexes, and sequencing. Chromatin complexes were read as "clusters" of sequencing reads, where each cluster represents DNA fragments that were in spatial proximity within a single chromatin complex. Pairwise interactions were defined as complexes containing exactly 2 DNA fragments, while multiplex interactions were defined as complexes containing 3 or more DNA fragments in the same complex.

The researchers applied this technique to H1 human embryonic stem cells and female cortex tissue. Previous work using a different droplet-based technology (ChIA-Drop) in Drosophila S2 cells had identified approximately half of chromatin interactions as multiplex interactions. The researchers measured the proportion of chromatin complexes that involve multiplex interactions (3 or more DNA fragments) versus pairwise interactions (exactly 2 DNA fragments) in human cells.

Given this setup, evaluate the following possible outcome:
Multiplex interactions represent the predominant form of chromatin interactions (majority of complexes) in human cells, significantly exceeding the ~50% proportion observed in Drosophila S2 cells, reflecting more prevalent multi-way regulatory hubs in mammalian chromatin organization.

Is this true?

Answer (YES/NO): NO